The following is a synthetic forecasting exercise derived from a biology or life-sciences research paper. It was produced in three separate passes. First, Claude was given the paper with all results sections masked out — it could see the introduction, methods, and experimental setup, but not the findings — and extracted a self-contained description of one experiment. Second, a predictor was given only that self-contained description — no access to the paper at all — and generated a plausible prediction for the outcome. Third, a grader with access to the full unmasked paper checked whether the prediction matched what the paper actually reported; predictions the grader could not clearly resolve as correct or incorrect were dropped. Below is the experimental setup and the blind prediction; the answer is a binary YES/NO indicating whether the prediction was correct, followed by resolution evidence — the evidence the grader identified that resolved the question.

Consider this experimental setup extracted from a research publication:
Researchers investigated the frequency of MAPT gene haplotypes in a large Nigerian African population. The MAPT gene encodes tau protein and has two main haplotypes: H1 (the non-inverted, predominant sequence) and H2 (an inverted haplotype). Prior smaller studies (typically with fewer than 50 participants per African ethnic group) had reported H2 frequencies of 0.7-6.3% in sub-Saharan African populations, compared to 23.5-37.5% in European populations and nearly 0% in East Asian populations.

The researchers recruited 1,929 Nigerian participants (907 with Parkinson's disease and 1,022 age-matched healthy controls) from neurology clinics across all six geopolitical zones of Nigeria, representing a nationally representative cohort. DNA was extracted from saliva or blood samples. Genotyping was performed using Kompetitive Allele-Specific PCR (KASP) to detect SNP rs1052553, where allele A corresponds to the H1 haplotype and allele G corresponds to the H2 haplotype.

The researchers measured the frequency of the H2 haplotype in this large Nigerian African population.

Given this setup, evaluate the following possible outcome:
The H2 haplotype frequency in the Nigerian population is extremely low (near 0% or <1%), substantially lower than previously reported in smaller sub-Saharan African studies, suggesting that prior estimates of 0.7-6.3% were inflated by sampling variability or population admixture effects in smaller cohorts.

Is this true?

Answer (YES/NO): NO